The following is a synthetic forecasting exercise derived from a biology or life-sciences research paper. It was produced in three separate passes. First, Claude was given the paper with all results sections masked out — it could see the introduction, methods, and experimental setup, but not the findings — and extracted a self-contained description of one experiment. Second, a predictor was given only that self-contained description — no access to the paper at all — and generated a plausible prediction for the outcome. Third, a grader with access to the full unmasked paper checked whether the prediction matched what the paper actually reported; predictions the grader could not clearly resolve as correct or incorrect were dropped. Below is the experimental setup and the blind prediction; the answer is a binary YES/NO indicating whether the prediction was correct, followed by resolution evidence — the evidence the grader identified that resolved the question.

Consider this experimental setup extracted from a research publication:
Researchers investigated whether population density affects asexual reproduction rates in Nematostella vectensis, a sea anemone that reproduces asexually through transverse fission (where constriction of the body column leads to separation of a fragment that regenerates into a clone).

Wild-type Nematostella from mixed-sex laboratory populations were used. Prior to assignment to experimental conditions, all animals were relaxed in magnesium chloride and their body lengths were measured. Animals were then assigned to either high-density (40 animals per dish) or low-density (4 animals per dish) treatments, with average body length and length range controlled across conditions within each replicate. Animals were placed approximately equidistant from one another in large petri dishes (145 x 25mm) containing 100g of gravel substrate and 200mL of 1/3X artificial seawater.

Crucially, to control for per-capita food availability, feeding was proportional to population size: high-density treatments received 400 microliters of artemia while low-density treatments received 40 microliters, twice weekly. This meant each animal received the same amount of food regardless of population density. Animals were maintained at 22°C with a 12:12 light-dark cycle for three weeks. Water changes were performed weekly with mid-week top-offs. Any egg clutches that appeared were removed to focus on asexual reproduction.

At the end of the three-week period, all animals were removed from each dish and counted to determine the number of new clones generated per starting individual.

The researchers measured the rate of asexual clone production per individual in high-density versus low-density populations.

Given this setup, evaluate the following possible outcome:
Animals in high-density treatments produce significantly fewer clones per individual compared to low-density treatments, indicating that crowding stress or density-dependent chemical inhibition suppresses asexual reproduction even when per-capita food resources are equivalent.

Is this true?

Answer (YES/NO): NO